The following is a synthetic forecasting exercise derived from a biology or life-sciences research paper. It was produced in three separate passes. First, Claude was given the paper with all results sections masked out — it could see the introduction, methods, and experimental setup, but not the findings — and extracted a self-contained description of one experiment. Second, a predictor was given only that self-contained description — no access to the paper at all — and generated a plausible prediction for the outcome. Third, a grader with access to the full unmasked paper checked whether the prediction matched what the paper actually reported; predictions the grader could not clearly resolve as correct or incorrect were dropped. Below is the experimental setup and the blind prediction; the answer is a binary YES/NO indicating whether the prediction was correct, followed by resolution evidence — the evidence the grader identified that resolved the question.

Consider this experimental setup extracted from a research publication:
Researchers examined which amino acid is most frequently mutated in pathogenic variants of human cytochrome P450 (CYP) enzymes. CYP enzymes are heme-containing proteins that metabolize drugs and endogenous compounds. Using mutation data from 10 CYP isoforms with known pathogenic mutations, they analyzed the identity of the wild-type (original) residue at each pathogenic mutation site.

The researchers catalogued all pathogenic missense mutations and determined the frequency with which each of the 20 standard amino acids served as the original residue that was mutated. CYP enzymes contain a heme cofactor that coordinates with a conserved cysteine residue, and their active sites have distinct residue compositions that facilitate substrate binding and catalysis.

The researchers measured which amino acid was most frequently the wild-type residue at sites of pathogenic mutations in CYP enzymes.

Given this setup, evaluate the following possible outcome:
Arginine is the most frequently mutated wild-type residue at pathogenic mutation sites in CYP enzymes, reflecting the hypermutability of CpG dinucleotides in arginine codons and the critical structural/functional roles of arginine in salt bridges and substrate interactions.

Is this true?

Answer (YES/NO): YES